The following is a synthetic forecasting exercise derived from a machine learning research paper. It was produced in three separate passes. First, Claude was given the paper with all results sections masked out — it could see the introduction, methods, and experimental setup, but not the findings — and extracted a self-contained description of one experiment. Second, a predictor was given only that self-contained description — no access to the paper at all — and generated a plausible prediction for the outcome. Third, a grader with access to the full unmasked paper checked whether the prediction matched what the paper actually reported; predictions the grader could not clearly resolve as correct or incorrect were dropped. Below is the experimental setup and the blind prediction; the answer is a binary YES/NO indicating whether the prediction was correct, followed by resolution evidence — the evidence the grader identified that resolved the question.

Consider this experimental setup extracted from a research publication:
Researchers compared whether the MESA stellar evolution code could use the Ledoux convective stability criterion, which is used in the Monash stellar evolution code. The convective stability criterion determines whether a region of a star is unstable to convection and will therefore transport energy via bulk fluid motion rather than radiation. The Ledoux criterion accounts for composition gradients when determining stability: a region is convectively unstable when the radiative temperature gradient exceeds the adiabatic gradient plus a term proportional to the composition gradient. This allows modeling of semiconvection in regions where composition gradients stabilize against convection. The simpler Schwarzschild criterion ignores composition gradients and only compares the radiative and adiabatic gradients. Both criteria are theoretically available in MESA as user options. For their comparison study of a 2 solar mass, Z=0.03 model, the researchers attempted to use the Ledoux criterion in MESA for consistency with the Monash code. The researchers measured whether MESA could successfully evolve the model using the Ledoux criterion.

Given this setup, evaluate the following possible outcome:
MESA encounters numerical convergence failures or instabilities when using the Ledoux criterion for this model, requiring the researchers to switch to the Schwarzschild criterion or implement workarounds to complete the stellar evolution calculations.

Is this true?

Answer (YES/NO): YES